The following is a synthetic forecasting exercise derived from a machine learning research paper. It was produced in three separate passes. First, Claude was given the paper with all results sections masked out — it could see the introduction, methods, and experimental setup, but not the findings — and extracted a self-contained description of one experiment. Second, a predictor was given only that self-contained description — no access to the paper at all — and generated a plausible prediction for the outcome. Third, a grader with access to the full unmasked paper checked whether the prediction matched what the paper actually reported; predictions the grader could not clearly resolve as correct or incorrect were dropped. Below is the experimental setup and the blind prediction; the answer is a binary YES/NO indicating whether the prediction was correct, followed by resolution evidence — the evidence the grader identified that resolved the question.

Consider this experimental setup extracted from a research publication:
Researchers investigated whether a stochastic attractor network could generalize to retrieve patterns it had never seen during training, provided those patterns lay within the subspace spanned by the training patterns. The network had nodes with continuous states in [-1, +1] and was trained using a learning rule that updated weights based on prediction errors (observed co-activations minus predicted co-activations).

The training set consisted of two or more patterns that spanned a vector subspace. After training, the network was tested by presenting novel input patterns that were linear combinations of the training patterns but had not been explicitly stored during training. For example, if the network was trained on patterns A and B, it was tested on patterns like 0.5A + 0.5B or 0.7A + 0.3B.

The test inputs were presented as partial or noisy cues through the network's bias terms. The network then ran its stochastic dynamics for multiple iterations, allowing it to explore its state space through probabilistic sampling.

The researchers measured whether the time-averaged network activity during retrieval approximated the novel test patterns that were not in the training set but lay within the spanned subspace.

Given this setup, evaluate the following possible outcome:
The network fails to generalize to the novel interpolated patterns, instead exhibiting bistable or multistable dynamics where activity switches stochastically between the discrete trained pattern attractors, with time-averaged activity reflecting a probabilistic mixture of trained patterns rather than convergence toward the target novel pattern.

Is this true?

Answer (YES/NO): NO